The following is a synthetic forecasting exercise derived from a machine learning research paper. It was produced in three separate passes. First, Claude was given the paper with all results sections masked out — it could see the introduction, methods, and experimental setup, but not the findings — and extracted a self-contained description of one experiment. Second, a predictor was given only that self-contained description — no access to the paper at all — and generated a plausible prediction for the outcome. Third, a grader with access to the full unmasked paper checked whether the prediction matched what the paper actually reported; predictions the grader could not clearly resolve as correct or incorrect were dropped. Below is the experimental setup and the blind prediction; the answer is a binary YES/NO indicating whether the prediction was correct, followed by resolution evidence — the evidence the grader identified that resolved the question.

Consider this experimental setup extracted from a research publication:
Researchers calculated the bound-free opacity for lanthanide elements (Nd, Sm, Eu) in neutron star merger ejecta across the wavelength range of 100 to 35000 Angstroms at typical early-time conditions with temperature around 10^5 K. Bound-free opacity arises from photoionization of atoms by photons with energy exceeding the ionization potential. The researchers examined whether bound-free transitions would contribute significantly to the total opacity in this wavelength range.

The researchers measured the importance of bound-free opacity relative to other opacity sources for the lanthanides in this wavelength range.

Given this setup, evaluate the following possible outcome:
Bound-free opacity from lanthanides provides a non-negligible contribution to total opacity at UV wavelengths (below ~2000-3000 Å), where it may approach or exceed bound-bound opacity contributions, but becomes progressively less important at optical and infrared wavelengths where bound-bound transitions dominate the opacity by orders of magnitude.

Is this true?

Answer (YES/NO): NO